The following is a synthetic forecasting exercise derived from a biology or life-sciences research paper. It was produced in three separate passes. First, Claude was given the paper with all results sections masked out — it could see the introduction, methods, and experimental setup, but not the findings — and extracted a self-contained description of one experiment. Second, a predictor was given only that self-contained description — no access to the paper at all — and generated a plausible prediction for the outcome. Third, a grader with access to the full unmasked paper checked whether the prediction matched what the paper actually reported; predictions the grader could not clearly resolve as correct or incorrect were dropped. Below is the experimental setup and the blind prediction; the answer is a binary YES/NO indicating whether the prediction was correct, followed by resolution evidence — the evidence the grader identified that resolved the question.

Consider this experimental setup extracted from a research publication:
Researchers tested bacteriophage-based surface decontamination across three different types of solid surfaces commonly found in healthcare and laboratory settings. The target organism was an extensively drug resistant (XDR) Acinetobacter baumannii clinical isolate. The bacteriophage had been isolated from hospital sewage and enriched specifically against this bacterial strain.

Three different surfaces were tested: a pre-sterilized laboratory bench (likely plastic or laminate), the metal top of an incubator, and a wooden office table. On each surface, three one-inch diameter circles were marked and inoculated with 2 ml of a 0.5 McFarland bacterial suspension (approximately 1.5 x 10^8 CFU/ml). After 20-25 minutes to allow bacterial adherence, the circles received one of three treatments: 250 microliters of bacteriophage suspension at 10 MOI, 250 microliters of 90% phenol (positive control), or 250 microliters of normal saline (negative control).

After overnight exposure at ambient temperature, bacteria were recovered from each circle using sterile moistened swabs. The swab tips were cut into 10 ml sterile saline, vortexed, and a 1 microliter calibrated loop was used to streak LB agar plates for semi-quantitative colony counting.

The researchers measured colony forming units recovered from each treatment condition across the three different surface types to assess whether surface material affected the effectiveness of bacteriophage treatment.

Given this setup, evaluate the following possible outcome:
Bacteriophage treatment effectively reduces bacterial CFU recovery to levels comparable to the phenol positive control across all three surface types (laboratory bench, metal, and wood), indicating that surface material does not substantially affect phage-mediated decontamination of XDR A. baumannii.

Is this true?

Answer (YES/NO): NO